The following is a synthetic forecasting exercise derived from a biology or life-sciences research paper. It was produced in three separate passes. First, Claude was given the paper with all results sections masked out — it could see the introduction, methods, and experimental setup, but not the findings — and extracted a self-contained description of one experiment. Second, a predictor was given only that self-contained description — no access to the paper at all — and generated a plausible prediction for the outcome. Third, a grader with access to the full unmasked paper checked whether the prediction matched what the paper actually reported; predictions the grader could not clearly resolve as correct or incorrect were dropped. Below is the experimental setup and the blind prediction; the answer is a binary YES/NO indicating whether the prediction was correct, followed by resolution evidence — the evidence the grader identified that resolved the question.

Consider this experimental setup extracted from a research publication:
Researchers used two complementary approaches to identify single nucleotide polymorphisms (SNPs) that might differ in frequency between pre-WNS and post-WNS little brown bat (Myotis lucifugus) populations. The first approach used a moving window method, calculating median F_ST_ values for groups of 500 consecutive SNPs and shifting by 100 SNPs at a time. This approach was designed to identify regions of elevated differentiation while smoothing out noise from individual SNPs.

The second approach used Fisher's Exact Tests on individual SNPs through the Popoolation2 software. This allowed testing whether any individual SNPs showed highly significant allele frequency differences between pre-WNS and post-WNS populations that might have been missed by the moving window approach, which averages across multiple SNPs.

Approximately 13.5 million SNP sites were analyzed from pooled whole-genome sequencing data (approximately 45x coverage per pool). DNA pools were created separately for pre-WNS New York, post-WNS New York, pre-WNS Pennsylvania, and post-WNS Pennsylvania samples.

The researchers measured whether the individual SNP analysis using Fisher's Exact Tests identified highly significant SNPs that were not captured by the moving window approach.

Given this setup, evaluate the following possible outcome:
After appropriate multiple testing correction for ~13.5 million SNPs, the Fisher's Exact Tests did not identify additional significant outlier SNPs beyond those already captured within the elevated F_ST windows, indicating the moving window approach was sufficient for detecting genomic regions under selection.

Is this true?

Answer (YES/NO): YES